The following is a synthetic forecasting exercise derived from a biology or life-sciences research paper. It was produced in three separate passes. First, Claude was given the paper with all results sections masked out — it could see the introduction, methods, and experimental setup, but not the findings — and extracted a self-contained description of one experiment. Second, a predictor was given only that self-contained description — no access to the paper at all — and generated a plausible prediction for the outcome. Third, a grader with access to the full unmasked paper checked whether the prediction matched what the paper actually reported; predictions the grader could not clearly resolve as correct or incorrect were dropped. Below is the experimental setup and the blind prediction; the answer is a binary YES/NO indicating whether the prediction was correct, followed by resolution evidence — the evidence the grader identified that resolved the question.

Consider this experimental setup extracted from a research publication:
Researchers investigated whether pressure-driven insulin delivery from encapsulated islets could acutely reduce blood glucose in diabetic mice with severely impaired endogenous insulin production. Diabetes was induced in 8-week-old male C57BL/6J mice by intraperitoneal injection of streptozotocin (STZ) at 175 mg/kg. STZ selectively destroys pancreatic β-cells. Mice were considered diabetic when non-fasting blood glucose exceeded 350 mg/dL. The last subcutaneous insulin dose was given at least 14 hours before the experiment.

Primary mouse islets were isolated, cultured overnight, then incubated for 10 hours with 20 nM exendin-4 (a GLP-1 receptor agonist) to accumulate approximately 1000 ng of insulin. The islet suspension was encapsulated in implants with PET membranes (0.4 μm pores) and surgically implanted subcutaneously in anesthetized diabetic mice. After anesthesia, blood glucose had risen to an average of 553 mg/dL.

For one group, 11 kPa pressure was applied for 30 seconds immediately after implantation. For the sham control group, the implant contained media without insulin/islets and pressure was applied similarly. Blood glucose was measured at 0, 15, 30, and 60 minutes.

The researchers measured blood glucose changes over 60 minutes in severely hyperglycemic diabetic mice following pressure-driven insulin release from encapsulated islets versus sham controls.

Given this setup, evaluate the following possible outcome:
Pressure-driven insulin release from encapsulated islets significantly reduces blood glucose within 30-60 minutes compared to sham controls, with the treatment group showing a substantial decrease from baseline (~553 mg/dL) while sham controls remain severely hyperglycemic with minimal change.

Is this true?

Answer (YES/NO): YES